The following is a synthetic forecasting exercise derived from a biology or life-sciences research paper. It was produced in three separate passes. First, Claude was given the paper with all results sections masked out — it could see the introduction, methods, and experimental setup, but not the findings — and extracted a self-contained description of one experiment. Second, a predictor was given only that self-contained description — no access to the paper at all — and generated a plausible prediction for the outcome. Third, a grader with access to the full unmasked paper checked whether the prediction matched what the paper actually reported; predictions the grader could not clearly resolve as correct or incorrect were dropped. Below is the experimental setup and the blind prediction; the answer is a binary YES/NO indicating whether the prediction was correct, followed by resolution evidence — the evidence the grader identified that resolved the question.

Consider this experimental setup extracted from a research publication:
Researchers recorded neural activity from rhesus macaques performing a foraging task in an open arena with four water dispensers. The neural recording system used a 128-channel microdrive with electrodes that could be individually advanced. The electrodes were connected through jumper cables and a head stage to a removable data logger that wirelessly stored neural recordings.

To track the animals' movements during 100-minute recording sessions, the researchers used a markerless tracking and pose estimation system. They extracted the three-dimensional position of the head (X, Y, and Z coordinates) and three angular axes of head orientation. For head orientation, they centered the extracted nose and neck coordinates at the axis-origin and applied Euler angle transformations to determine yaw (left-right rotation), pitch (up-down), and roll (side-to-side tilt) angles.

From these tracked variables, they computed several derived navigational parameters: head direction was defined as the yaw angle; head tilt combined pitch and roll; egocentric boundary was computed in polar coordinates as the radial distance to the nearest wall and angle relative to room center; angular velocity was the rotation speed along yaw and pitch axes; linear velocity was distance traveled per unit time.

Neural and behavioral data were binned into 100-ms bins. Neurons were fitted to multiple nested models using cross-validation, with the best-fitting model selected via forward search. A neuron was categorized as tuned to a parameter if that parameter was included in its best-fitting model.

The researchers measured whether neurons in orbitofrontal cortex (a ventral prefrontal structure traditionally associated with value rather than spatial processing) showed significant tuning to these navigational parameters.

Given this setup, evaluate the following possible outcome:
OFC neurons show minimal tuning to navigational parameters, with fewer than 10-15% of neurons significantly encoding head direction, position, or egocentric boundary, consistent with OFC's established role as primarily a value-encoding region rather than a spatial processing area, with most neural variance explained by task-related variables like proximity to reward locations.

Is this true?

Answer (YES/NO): NO